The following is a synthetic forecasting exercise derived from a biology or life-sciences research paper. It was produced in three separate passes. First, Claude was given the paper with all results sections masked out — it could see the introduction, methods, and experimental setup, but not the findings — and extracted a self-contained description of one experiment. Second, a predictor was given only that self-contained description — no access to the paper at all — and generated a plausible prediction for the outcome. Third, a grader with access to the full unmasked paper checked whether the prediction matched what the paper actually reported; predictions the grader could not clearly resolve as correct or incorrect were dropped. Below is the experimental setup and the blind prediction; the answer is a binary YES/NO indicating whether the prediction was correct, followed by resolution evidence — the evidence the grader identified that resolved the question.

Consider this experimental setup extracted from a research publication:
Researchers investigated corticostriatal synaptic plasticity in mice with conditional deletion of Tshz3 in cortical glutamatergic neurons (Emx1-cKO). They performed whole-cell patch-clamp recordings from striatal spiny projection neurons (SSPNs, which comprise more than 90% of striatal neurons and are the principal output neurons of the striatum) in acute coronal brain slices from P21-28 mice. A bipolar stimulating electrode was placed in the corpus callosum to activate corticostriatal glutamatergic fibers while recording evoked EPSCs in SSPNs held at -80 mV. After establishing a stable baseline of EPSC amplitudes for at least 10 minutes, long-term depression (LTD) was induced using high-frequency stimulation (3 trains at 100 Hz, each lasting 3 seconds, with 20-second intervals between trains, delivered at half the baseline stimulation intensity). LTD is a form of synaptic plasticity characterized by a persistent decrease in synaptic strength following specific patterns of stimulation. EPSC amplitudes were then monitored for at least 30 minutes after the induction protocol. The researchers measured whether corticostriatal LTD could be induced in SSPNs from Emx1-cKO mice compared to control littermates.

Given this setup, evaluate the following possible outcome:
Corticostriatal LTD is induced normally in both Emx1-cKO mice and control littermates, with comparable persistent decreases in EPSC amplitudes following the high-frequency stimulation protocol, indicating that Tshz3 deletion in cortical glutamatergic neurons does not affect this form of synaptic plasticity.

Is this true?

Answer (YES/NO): NO